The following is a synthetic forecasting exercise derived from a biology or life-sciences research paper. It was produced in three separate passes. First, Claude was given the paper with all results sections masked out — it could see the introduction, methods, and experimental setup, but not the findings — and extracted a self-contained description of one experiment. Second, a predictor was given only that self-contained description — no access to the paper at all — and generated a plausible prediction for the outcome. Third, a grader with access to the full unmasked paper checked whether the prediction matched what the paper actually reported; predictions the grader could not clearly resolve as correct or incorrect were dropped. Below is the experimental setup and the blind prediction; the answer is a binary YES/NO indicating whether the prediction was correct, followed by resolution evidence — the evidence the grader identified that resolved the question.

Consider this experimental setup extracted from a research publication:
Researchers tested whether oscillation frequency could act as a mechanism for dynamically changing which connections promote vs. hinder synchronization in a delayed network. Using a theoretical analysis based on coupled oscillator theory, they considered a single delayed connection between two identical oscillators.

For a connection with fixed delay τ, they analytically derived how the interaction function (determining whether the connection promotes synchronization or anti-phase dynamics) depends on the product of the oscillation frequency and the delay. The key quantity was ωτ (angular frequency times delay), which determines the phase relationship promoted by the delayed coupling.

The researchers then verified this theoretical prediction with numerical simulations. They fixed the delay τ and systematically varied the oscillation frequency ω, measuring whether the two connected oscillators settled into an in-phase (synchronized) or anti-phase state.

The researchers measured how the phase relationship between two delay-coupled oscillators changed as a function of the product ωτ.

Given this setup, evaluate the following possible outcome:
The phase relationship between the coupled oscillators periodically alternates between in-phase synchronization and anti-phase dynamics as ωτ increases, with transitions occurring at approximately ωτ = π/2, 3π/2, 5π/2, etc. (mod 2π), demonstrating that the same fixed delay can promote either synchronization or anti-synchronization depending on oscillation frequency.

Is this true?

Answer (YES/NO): YES